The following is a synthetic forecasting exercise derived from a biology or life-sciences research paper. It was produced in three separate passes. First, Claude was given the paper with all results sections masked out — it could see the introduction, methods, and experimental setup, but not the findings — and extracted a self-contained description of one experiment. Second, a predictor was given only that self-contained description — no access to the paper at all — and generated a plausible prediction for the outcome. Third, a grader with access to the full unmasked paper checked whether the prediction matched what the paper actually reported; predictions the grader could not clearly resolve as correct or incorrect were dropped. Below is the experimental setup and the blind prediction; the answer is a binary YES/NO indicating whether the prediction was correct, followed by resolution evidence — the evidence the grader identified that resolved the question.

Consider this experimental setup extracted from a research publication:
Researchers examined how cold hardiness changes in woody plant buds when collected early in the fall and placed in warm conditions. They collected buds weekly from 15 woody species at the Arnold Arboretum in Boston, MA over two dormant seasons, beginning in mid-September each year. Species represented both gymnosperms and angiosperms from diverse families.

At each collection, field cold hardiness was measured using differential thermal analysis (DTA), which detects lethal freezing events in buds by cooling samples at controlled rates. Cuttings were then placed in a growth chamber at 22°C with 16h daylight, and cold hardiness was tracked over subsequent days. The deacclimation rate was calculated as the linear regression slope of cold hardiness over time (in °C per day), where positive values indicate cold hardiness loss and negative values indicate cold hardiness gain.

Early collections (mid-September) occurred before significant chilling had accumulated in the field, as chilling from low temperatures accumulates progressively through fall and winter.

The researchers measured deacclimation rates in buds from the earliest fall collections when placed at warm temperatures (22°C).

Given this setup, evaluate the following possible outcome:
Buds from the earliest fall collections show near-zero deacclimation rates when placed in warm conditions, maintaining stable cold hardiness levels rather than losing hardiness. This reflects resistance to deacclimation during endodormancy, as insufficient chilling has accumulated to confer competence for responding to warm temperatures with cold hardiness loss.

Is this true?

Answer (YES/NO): NO